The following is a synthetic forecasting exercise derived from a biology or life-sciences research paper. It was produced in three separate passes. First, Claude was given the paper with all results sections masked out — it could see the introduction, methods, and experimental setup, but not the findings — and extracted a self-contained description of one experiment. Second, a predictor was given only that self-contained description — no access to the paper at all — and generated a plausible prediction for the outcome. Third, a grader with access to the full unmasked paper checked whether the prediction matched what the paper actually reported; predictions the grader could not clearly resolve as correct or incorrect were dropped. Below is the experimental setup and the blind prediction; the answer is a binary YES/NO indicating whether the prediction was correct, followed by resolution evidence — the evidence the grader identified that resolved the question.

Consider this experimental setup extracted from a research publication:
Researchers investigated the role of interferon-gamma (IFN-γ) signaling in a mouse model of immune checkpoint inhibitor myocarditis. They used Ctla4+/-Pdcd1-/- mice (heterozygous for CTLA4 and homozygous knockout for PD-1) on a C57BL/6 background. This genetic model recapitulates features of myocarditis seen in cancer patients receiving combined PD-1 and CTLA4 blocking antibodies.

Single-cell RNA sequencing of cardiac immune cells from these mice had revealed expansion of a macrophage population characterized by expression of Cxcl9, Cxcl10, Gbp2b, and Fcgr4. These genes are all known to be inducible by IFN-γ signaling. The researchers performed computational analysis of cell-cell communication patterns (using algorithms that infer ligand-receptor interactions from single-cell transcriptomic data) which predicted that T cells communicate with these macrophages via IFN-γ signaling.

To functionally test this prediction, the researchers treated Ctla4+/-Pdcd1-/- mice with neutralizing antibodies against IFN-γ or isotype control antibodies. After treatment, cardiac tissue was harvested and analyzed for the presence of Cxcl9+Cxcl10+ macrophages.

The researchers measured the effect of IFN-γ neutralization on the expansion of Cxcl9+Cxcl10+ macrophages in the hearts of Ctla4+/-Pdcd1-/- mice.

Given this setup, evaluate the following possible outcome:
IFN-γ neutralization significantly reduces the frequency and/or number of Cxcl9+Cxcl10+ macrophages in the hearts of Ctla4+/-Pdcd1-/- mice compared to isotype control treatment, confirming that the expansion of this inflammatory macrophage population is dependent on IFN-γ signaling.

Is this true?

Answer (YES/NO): YES